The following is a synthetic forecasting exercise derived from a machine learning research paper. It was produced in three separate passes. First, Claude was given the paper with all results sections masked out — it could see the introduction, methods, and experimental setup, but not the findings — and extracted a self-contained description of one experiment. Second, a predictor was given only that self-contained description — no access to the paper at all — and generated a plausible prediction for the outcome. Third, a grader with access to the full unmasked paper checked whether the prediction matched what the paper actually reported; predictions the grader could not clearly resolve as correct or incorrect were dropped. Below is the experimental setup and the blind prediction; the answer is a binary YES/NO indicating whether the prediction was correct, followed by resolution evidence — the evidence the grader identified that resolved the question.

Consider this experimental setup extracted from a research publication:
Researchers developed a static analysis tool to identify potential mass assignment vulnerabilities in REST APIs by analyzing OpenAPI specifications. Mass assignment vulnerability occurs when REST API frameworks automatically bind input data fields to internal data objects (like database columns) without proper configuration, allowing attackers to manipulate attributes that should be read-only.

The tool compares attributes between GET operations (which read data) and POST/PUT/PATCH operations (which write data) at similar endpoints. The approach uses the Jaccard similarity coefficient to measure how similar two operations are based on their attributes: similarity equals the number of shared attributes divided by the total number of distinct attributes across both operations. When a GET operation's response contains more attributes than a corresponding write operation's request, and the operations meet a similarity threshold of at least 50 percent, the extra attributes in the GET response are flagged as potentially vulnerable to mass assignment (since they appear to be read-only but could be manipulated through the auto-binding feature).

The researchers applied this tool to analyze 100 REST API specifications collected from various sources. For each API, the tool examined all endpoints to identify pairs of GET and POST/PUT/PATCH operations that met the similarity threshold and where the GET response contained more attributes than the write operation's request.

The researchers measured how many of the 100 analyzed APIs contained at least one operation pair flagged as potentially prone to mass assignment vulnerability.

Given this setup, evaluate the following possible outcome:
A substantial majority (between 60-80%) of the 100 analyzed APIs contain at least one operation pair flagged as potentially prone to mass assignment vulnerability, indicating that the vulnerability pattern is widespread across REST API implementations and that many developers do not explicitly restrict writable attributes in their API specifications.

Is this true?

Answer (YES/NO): NO